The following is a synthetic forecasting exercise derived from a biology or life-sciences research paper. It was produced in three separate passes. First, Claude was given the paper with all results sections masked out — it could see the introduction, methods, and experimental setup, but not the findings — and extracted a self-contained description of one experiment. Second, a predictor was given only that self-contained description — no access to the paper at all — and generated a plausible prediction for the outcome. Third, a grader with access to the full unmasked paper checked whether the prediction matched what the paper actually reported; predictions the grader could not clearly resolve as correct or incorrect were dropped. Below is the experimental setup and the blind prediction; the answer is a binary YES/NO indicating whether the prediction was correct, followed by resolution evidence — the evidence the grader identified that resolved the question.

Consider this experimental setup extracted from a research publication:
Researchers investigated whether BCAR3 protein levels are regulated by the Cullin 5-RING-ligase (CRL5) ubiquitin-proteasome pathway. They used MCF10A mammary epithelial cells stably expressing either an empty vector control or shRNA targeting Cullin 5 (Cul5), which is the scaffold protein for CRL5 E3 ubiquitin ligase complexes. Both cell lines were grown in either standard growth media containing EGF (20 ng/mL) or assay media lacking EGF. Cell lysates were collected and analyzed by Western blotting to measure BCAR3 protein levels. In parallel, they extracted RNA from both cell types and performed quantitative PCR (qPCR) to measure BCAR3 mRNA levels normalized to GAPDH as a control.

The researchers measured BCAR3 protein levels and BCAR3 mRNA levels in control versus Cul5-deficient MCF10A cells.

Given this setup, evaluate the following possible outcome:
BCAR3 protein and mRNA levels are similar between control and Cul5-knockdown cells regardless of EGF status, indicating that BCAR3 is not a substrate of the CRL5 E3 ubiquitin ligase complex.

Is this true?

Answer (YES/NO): NO